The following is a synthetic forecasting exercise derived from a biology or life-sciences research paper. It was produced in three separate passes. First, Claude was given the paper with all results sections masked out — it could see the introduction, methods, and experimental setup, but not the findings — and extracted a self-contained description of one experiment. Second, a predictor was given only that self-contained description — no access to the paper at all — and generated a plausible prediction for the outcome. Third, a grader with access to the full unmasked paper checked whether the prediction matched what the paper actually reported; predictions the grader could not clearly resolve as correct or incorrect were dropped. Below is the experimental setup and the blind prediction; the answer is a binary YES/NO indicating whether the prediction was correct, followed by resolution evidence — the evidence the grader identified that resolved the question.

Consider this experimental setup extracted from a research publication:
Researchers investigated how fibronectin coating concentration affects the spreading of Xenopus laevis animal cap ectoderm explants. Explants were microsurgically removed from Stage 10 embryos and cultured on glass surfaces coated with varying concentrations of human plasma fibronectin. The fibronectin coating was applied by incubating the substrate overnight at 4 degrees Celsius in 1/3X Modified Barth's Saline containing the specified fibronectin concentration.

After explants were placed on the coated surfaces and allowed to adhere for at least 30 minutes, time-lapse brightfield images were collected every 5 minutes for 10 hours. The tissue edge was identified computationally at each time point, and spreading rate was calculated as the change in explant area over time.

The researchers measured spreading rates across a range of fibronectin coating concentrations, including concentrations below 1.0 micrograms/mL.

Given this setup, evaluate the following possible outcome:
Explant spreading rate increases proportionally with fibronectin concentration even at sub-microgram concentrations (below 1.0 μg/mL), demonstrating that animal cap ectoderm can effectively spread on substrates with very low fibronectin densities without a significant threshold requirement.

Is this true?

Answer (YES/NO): NO